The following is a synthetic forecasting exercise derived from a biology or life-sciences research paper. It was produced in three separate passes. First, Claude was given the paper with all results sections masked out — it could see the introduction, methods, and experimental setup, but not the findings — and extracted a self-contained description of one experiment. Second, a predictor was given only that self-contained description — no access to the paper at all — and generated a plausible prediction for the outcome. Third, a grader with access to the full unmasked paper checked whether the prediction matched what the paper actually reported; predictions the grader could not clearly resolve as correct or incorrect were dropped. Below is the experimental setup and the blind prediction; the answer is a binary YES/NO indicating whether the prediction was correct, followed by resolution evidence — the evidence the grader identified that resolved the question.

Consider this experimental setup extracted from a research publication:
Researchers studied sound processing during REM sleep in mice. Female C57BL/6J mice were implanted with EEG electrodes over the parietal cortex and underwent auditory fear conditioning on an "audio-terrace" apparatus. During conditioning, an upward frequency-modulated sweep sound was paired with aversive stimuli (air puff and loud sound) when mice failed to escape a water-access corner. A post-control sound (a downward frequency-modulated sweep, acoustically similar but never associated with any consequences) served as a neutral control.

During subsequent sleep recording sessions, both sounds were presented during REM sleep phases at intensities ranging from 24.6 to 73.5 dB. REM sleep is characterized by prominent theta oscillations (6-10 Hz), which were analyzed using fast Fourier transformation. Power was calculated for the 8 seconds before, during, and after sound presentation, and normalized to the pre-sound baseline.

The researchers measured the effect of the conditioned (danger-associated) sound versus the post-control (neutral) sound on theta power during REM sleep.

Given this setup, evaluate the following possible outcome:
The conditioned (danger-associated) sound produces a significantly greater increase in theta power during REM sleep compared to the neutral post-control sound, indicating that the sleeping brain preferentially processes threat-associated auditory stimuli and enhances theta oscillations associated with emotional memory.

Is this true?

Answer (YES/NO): NO